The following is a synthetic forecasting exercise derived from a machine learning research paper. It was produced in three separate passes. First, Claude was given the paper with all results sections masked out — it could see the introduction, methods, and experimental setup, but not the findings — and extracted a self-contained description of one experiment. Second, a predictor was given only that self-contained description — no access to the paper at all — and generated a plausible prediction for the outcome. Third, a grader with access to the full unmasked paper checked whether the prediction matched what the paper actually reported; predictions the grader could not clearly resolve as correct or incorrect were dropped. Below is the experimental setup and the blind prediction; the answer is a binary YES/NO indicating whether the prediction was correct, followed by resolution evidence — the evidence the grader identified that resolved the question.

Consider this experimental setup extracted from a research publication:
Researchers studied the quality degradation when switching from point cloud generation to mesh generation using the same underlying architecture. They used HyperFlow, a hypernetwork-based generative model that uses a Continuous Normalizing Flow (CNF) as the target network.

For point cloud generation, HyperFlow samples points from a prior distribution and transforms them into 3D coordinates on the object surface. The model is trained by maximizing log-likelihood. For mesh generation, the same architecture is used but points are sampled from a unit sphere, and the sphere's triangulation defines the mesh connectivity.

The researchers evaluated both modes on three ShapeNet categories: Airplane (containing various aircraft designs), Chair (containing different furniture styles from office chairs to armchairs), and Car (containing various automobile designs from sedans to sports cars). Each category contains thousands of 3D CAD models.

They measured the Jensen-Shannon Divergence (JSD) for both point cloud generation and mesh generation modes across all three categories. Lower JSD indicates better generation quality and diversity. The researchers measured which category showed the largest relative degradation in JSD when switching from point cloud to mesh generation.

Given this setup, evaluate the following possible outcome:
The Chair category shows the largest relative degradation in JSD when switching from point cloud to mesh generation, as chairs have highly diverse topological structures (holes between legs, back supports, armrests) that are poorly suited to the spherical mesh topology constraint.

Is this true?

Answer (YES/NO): NO